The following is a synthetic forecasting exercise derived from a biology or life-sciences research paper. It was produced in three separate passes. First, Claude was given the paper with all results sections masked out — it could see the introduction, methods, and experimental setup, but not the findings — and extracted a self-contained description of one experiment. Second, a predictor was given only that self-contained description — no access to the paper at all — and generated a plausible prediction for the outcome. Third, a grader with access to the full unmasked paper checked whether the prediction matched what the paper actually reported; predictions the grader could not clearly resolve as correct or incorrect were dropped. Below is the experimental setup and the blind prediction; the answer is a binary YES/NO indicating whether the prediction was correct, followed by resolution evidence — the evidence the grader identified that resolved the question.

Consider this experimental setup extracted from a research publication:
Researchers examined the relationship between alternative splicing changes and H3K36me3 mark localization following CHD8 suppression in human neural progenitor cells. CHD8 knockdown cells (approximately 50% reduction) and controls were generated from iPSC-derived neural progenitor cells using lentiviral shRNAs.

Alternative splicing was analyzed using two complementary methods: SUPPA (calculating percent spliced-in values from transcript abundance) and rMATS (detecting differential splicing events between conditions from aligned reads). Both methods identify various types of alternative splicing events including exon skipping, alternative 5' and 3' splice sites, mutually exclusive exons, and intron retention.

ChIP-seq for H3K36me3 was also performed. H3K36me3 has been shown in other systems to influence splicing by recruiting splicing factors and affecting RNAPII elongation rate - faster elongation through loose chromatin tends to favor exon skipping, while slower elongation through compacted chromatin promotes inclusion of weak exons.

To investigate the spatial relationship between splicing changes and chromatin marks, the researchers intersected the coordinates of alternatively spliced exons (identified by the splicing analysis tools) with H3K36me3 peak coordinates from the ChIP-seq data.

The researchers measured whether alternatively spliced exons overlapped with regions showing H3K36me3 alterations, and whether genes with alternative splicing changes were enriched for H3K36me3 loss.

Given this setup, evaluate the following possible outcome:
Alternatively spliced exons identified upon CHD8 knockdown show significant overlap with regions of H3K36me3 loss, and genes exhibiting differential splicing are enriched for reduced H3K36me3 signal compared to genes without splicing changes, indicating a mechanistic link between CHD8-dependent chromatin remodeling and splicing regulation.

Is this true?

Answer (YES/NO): NO